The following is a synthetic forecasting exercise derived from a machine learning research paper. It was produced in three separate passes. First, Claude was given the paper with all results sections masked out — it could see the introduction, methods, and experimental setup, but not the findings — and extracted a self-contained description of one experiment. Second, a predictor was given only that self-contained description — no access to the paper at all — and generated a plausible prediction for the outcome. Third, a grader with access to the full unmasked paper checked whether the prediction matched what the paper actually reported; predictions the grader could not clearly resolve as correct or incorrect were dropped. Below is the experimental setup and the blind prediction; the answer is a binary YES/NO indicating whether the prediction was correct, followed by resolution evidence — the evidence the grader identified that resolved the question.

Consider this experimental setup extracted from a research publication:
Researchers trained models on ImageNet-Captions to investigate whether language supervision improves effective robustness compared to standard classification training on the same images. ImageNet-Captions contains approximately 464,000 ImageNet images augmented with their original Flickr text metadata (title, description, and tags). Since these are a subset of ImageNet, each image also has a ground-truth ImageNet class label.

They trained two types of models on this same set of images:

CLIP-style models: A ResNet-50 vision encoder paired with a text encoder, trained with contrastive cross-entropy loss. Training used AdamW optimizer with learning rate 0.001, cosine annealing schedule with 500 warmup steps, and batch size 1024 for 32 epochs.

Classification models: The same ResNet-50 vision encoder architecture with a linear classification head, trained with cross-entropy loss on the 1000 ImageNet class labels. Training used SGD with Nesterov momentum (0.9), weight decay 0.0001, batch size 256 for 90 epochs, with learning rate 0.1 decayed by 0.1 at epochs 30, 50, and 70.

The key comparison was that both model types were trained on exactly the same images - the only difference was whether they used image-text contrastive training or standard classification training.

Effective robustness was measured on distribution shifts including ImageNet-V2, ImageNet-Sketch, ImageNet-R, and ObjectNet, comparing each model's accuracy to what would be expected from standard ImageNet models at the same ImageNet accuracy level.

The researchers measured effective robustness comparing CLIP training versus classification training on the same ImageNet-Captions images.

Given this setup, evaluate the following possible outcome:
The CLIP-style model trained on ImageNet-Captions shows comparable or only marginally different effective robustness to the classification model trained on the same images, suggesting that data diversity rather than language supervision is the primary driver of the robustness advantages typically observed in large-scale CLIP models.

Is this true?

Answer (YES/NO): YES